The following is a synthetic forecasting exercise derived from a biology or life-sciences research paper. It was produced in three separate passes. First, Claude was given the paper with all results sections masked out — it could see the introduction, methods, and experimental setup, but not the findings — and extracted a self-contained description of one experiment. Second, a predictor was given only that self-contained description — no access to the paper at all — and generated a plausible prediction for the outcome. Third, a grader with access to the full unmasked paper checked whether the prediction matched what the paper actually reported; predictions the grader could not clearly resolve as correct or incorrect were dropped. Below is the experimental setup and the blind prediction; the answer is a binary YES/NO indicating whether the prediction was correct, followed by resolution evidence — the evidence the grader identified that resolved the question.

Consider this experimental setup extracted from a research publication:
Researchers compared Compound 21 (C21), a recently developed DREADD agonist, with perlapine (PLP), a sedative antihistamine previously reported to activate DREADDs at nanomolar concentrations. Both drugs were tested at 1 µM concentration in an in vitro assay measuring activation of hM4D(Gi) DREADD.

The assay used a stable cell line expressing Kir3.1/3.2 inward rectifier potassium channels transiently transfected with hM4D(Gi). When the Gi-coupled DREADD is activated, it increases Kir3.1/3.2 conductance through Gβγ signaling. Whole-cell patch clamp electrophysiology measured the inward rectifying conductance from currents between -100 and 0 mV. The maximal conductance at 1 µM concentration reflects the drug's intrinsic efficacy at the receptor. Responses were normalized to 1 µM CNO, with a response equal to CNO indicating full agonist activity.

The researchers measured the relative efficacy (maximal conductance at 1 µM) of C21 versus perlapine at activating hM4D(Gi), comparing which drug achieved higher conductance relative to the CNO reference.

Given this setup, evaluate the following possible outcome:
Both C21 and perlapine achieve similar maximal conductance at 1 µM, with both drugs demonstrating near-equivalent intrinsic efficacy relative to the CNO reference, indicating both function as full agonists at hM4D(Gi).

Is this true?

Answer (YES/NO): YES